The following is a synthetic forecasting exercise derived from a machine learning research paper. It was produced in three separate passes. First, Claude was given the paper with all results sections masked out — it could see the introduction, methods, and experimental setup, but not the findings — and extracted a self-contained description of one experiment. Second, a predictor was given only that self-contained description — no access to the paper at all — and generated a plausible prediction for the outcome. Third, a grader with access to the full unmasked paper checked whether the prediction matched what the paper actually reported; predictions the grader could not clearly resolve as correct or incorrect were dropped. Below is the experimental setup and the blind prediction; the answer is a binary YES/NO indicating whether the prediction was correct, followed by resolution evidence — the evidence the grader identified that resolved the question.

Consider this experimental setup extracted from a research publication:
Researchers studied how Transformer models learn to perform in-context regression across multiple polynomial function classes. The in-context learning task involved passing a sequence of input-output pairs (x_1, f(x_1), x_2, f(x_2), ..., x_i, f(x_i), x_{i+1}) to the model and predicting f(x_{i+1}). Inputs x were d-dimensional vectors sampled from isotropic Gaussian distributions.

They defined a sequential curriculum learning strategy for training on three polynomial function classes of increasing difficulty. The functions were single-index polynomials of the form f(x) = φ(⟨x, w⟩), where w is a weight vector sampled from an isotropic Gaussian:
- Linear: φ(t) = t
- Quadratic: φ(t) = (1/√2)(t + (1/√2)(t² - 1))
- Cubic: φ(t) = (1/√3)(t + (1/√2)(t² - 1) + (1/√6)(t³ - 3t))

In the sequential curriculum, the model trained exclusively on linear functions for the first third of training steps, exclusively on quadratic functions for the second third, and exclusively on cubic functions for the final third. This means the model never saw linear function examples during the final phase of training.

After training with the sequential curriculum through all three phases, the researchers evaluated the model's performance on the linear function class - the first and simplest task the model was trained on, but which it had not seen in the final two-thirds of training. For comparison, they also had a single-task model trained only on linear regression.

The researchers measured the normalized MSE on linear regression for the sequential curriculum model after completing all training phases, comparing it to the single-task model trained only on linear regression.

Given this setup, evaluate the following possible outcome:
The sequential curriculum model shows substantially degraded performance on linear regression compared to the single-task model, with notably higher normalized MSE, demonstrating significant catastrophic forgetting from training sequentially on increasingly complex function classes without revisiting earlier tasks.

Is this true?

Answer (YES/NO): YES